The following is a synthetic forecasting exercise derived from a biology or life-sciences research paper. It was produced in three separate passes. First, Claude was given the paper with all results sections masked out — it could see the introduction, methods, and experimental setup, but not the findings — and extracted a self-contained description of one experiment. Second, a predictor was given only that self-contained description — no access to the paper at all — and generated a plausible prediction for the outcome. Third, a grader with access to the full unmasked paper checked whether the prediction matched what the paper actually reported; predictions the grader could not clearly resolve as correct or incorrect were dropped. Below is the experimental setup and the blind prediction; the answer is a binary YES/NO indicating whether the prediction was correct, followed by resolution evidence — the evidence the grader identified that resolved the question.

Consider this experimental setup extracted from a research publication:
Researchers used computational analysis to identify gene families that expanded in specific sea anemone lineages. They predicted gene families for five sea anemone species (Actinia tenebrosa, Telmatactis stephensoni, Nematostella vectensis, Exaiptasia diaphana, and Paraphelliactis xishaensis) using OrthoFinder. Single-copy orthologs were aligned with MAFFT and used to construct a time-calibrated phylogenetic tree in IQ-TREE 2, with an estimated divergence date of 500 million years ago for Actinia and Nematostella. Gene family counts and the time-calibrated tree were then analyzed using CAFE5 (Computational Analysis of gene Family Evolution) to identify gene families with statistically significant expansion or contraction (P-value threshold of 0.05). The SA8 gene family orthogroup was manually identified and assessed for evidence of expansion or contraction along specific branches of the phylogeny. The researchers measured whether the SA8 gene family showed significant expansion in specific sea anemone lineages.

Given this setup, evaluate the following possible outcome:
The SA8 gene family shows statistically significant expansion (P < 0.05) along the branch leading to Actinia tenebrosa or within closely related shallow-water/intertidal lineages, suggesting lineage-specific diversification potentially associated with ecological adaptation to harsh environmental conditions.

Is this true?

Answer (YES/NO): NO